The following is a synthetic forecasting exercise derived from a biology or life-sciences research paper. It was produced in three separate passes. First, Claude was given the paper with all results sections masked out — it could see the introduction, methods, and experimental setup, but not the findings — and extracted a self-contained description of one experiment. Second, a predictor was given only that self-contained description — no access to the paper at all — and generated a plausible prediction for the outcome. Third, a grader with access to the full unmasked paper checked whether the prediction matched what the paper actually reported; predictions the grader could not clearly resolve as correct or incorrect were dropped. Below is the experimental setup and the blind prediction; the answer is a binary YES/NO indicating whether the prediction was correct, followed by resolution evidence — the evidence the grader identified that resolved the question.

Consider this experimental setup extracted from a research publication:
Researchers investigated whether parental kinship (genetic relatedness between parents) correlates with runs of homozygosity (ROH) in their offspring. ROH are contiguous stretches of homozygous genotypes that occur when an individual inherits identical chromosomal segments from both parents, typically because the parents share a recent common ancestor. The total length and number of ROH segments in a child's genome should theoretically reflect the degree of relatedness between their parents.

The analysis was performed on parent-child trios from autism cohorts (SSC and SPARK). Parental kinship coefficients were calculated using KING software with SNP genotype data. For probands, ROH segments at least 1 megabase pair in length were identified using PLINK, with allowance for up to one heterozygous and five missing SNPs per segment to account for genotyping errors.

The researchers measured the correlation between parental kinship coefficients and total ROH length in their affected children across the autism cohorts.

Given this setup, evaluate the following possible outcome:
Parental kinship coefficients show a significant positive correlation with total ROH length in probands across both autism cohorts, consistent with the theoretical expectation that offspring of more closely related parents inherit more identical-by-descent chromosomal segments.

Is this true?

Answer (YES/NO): YES